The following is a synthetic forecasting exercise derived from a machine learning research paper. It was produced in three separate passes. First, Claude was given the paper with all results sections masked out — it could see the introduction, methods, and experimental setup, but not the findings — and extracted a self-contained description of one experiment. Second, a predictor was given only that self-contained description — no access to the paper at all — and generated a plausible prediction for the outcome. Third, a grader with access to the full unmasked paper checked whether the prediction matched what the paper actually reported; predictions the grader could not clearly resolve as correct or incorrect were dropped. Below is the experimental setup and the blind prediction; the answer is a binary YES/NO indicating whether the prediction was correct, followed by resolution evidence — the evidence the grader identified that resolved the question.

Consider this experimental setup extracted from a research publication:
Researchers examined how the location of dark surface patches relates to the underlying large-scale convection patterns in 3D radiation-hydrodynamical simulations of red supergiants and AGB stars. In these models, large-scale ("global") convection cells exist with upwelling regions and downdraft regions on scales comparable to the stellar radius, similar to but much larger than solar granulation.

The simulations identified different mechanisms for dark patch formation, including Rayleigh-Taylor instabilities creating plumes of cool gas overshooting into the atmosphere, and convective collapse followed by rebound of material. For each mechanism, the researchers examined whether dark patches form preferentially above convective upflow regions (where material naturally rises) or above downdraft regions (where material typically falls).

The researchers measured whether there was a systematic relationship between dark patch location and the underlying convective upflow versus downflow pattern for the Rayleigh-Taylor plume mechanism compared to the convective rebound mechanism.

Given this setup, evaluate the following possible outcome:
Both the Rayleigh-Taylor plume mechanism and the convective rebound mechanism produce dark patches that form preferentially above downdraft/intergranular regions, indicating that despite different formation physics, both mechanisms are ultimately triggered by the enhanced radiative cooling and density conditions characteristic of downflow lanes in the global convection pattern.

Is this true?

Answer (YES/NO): NO